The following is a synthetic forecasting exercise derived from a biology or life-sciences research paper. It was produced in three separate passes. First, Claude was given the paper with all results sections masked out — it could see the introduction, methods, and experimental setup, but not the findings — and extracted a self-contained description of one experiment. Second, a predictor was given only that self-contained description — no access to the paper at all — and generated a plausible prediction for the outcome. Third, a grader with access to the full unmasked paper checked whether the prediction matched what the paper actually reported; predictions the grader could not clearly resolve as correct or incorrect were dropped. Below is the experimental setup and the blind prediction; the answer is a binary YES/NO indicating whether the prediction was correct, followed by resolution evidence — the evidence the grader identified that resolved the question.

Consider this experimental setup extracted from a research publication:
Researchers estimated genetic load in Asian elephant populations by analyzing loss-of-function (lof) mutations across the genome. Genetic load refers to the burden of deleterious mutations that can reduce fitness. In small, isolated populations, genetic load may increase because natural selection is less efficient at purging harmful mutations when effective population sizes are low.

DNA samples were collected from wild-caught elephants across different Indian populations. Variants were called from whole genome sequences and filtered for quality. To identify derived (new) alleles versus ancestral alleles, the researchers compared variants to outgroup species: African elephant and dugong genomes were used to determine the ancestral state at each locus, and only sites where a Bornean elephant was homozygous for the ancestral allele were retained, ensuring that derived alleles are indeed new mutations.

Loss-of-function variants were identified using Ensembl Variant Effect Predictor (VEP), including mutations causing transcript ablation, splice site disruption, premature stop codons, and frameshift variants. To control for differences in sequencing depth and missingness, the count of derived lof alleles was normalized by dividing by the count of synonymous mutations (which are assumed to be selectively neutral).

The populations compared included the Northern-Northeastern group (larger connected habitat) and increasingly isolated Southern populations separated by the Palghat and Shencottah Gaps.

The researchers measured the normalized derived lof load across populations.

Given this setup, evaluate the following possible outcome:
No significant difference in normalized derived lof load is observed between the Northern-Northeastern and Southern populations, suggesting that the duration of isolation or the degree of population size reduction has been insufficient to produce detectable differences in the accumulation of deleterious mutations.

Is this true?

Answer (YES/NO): NO